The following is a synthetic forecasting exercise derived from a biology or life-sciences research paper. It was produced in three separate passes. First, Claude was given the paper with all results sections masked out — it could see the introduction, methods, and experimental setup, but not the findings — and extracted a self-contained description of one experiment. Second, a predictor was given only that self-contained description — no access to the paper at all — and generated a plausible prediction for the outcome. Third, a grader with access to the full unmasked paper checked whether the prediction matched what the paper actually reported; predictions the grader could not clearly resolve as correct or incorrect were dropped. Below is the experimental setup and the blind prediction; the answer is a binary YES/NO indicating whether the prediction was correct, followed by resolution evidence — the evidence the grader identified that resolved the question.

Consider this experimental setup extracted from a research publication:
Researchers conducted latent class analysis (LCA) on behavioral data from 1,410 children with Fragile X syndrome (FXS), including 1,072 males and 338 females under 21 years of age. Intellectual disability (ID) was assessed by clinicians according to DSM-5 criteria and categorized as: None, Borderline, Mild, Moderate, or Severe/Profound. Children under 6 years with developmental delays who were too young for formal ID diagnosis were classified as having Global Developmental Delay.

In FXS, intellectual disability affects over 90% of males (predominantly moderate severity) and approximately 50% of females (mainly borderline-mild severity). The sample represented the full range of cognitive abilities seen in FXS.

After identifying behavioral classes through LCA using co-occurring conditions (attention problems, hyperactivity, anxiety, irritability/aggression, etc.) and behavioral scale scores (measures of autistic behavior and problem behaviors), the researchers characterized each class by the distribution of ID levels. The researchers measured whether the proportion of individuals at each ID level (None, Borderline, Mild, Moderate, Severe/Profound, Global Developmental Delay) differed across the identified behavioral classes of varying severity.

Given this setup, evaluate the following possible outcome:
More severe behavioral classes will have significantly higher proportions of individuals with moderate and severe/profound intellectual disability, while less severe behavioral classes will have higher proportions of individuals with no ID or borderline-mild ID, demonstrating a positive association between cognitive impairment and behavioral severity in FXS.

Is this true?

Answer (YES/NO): YES